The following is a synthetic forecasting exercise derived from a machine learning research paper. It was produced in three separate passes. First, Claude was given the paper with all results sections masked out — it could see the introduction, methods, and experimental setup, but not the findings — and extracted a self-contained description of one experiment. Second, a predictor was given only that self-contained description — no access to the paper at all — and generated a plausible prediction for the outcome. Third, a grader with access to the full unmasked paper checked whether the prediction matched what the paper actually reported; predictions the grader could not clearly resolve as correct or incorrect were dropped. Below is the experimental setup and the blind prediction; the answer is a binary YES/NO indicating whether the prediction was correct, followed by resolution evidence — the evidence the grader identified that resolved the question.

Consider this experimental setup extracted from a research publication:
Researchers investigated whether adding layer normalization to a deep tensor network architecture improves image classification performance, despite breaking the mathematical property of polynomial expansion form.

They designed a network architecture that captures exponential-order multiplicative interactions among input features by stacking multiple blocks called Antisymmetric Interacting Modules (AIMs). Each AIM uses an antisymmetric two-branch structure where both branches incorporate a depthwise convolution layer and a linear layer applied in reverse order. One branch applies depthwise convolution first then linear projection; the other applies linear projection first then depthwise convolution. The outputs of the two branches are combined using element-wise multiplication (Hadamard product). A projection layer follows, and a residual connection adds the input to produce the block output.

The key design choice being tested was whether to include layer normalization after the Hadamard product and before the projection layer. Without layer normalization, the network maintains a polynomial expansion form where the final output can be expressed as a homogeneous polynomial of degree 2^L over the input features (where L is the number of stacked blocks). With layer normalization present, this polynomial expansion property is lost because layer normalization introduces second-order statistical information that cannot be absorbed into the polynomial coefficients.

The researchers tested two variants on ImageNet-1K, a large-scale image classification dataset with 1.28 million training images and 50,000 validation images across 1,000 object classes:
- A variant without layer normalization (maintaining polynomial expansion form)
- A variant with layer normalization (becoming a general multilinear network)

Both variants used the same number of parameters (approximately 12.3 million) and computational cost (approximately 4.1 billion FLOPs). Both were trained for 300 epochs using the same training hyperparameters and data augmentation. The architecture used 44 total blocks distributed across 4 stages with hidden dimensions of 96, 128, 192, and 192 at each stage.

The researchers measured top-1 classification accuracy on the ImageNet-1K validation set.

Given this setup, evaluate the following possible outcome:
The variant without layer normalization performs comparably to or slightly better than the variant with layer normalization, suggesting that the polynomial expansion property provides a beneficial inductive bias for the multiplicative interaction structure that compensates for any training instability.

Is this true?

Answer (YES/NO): NO